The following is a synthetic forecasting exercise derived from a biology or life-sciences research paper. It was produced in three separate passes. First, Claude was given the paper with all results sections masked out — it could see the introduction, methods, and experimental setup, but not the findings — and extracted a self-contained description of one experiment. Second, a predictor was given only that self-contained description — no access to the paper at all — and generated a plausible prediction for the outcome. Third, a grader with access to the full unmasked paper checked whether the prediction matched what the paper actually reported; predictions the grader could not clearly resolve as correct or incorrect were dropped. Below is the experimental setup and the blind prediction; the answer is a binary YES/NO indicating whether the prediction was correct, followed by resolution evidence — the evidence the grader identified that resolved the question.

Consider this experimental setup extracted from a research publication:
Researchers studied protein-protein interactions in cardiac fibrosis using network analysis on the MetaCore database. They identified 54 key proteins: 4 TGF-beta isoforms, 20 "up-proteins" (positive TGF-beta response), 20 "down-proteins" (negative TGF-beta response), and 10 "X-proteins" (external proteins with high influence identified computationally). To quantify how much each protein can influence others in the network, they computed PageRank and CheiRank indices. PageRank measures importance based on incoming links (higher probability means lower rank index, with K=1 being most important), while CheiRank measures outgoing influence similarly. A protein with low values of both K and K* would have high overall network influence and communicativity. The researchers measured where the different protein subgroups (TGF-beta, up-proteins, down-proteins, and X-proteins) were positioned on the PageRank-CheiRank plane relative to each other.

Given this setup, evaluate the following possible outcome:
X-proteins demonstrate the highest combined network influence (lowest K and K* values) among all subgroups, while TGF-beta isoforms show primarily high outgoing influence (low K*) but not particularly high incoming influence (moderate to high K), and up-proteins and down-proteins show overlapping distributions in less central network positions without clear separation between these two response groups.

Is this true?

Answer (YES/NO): NO